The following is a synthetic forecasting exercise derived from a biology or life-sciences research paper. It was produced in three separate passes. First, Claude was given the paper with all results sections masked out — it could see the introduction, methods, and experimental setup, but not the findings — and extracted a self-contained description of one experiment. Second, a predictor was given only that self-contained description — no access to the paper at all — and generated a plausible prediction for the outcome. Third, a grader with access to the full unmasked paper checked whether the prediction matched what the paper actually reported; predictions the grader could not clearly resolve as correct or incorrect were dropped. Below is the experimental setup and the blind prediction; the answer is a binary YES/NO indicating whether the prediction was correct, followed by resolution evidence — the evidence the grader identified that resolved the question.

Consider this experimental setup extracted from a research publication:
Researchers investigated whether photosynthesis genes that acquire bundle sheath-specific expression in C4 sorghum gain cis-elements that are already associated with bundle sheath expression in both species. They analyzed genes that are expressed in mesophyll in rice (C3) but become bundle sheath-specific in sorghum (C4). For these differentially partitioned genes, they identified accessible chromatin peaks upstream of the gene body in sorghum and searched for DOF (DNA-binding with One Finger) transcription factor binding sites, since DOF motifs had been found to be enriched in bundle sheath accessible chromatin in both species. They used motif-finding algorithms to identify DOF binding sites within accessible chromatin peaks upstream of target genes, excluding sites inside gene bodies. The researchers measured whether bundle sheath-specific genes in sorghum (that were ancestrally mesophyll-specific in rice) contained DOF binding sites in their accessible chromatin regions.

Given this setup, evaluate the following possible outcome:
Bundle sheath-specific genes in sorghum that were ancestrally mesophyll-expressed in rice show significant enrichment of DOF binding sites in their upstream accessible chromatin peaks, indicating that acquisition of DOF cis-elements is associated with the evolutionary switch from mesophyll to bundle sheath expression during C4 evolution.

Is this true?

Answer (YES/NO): YES